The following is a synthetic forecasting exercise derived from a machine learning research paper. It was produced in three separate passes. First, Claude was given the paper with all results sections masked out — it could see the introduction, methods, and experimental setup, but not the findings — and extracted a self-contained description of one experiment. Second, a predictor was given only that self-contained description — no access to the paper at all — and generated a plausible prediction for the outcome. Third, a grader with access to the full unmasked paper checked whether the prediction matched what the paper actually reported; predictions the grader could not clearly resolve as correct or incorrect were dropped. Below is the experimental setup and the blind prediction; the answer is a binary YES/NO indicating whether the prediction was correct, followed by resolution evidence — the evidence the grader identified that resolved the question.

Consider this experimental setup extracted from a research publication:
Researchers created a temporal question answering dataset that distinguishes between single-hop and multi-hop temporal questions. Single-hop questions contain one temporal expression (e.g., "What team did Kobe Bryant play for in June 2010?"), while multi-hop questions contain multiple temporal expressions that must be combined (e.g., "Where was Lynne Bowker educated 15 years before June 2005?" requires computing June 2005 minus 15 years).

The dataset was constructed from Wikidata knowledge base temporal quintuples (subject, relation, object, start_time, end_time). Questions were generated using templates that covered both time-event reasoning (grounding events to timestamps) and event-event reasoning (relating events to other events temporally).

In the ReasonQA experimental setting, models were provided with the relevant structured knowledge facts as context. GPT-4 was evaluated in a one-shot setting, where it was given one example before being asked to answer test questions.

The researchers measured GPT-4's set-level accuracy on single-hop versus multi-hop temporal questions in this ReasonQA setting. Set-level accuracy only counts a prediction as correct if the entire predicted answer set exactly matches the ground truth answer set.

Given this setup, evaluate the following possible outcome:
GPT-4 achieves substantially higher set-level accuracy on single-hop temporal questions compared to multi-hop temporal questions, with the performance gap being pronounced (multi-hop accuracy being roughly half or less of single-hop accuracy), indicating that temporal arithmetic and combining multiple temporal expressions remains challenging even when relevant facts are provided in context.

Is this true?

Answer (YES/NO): NO